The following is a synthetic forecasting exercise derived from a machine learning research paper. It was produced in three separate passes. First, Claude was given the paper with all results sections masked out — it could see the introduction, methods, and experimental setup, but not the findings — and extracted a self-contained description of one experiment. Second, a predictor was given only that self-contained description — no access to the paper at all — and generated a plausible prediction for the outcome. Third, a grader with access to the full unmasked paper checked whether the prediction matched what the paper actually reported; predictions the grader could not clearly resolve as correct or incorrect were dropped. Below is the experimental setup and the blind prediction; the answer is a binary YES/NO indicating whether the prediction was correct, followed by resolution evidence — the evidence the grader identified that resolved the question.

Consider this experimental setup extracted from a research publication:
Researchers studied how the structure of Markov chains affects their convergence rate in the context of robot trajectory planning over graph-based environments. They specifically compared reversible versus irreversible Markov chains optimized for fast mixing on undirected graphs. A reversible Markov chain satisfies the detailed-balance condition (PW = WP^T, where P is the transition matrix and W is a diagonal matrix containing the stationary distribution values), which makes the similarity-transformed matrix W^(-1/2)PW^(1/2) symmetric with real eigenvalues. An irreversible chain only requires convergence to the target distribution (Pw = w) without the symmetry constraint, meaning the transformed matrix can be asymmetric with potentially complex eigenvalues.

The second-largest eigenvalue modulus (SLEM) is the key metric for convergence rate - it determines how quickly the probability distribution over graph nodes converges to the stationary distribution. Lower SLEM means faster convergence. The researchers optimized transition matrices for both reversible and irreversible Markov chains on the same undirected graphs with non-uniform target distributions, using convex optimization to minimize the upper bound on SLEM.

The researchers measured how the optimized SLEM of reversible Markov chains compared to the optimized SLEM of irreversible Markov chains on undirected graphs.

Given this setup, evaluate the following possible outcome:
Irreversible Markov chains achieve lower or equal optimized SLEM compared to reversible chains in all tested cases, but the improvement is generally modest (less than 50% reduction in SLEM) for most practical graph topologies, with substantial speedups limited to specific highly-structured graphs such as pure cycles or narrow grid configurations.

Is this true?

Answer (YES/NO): NO